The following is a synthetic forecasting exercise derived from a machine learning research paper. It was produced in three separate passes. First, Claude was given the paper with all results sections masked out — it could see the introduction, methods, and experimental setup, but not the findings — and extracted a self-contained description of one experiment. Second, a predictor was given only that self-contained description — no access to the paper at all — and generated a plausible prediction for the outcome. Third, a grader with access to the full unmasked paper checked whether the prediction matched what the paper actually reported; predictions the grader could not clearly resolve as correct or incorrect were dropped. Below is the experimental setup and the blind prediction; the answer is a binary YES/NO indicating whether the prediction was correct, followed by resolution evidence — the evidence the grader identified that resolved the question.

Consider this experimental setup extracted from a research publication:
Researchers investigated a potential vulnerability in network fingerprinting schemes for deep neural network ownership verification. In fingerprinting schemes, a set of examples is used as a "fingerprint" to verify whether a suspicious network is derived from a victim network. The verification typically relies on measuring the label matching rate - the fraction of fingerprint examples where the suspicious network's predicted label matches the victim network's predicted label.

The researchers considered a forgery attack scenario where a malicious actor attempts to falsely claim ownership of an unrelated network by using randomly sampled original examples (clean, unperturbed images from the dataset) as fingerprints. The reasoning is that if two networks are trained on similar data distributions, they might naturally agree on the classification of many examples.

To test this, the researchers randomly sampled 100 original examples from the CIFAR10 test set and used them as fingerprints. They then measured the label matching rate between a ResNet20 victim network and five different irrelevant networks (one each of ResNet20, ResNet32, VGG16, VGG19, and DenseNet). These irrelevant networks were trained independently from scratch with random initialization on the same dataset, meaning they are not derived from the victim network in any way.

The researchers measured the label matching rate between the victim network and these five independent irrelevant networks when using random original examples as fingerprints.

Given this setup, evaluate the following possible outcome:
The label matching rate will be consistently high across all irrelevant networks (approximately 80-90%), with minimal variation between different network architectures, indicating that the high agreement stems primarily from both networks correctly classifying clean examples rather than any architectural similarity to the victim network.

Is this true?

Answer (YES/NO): NO